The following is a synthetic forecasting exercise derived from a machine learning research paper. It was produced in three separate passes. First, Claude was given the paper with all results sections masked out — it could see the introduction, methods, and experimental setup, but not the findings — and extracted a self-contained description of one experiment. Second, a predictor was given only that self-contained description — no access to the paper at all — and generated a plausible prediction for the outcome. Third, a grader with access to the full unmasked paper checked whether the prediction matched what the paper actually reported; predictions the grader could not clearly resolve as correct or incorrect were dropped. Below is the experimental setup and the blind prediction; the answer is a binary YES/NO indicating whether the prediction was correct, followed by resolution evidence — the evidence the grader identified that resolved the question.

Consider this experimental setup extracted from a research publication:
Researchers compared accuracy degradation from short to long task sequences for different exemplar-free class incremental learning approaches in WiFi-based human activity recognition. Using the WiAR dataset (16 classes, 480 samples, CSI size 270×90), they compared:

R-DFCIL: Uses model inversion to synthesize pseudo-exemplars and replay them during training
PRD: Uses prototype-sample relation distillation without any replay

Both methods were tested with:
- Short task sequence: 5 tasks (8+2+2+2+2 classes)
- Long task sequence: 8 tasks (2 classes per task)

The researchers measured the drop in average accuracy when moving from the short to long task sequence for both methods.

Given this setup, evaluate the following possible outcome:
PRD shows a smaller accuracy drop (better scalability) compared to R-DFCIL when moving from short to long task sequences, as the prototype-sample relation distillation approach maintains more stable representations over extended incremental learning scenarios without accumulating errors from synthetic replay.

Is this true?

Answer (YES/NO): NO